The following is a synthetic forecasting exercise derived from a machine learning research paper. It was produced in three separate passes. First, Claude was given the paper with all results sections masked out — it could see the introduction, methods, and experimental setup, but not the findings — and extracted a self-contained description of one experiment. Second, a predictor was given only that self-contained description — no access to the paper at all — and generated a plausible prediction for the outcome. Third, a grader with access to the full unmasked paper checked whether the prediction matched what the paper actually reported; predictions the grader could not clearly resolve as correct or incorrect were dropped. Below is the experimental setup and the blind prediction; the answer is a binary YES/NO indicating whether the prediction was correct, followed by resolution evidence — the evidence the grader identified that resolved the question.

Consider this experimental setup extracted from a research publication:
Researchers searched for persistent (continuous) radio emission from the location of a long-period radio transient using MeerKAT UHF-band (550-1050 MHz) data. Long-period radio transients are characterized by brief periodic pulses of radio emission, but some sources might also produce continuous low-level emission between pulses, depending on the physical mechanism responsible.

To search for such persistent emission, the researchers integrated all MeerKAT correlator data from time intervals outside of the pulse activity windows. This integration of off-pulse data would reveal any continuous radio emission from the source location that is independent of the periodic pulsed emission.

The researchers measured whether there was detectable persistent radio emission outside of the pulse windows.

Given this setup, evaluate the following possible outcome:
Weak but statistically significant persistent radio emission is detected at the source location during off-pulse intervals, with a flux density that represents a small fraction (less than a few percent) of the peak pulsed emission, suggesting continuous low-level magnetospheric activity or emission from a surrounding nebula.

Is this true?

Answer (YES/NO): NO